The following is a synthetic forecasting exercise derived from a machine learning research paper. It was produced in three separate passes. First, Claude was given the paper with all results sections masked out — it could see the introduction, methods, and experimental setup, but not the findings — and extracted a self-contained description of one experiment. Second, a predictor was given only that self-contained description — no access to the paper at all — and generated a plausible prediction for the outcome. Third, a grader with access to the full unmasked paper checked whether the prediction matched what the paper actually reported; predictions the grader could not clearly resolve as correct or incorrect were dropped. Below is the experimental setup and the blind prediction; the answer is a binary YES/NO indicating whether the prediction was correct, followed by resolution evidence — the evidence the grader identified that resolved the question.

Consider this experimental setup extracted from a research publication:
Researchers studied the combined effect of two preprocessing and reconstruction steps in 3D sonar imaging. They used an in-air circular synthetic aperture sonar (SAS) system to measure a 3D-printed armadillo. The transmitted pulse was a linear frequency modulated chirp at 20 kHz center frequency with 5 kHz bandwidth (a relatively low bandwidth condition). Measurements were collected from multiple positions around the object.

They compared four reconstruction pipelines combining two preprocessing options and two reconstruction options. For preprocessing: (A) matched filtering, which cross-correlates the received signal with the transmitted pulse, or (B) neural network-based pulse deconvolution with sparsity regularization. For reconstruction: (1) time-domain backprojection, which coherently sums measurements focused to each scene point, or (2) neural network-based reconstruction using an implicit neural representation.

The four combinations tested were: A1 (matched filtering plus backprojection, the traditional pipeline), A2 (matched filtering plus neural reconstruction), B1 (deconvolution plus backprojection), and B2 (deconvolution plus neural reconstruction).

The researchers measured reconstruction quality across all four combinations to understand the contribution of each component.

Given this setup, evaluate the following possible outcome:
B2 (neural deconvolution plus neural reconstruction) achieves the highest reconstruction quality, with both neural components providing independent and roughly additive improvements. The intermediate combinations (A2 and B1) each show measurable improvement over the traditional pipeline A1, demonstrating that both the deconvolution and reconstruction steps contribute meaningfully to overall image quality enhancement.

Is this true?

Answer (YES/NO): NO